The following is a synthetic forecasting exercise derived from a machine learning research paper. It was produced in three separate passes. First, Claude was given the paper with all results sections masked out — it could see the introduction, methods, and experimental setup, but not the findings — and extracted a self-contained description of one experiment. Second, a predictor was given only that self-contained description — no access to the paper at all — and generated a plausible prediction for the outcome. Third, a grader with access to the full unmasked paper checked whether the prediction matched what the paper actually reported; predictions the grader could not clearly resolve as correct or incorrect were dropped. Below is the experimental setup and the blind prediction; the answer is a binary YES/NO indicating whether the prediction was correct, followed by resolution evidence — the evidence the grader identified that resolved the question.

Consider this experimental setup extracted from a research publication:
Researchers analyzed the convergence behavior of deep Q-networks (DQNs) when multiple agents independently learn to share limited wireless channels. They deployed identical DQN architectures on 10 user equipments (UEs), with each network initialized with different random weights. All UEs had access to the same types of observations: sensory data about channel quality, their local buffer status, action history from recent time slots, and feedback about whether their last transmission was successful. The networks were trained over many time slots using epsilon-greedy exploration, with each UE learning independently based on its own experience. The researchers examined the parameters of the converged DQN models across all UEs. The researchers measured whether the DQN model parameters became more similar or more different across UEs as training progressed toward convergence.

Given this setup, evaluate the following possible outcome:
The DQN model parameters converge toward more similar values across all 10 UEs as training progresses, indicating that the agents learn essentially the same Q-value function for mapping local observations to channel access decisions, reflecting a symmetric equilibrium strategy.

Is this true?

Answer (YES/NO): NO